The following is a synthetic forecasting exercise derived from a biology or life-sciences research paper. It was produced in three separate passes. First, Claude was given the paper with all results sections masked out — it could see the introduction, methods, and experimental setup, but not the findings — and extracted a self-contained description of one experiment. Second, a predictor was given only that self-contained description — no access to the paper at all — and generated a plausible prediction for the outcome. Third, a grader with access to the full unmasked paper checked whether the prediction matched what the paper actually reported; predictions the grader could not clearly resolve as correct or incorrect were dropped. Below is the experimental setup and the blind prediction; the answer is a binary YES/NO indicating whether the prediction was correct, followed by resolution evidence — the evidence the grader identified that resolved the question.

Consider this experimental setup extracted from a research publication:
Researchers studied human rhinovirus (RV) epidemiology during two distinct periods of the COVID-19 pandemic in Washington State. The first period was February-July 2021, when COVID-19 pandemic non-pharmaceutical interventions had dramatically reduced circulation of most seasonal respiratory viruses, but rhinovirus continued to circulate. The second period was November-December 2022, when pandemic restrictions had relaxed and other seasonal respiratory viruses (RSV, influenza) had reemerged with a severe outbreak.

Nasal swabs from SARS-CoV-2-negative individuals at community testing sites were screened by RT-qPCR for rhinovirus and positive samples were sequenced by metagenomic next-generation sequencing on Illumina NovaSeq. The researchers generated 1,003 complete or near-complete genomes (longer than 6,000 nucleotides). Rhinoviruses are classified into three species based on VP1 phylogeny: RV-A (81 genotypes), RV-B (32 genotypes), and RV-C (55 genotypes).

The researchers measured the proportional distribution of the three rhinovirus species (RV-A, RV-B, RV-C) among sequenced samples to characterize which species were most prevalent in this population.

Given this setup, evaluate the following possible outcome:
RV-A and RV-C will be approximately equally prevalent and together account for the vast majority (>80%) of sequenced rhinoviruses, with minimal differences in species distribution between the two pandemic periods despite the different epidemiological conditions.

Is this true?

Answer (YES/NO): NO